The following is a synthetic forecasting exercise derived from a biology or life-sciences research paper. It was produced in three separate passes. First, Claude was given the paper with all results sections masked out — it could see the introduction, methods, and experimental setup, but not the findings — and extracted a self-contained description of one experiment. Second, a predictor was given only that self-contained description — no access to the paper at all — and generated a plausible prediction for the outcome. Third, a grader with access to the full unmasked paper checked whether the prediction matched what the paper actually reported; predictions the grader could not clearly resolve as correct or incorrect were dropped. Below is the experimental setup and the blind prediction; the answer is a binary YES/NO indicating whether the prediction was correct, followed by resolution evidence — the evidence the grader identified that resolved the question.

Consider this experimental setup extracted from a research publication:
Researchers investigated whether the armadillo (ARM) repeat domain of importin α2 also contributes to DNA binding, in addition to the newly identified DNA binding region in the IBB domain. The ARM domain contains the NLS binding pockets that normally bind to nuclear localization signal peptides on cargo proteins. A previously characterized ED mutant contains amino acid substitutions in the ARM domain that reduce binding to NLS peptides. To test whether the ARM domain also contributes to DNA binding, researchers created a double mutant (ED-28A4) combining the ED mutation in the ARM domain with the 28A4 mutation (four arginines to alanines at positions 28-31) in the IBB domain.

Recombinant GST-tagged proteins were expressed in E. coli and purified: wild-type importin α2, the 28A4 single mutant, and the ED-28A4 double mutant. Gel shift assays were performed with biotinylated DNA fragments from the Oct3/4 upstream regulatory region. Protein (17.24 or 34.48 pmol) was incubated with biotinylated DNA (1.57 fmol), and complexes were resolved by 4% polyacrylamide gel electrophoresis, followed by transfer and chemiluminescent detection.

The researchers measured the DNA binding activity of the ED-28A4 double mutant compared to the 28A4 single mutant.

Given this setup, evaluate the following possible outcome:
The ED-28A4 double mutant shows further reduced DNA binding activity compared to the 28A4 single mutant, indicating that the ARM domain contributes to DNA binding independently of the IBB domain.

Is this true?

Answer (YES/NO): NO